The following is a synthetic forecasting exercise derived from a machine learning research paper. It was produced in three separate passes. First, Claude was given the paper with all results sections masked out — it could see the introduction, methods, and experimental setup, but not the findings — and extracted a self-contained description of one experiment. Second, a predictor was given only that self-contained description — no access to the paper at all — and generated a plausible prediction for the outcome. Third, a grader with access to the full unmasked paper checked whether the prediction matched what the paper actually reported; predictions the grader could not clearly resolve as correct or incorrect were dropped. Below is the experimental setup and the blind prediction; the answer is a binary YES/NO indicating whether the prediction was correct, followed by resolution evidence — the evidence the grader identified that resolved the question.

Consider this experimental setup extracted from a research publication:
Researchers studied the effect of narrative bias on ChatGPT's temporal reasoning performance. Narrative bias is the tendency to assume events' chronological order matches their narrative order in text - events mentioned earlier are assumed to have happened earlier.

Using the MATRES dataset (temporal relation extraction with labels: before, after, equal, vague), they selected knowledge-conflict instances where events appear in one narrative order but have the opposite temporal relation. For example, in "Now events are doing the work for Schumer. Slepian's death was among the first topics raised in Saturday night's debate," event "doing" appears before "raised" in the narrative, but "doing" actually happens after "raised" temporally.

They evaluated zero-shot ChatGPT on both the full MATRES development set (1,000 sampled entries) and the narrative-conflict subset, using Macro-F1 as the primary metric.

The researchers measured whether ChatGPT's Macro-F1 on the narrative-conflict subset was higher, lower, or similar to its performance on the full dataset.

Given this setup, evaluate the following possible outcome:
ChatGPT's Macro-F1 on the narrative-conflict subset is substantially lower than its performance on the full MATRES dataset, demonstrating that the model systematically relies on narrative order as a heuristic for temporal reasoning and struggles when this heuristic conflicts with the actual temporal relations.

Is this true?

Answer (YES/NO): NO